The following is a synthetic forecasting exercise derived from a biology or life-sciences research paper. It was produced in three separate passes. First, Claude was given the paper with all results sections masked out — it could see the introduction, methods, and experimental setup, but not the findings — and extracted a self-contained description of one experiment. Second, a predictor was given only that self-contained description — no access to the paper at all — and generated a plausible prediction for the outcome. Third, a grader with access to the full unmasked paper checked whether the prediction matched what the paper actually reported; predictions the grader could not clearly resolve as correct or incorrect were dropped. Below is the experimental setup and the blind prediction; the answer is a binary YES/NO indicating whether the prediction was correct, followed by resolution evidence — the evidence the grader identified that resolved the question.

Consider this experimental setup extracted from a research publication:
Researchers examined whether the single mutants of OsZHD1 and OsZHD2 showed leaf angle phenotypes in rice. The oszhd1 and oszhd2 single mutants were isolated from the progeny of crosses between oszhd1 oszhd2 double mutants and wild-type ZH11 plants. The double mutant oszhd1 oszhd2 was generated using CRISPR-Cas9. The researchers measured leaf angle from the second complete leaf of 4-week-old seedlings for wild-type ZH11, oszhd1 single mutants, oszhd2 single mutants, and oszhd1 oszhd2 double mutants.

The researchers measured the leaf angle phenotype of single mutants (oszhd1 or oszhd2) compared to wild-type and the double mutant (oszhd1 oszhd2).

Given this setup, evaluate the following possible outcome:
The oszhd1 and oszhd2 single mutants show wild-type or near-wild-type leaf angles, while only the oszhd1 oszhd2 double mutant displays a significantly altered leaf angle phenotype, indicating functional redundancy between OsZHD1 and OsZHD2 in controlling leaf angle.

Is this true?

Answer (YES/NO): NO